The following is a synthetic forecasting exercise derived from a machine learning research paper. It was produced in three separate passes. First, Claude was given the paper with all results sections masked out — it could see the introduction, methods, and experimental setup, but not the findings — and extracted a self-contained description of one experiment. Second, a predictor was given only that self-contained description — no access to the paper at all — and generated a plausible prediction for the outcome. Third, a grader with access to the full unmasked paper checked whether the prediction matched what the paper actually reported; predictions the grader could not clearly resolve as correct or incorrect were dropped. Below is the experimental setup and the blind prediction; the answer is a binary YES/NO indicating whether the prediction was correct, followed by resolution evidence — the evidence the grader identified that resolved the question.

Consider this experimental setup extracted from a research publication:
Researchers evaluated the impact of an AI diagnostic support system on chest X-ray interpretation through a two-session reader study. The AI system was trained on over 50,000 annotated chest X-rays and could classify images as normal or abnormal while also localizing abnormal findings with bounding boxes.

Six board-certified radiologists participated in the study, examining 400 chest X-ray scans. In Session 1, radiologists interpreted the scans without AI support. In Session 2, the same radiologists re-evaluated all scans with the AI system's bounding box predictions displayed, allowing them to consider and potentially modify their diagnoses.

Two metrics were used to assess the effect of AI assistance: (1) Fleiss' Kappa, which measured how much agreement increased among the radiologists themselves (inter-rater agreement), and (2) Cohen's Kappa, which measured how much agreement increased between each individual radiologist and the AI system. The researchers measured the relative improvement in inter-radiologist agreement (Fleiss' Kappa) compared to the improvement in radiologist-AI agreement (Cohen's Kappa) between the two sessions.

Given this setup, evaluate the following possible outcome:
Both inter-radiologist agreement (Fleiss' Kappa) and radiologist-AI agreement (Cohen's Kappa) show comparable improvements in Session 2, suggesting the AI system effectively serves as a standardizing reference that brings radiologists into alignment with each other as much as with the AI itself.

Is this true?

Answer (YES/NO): NO